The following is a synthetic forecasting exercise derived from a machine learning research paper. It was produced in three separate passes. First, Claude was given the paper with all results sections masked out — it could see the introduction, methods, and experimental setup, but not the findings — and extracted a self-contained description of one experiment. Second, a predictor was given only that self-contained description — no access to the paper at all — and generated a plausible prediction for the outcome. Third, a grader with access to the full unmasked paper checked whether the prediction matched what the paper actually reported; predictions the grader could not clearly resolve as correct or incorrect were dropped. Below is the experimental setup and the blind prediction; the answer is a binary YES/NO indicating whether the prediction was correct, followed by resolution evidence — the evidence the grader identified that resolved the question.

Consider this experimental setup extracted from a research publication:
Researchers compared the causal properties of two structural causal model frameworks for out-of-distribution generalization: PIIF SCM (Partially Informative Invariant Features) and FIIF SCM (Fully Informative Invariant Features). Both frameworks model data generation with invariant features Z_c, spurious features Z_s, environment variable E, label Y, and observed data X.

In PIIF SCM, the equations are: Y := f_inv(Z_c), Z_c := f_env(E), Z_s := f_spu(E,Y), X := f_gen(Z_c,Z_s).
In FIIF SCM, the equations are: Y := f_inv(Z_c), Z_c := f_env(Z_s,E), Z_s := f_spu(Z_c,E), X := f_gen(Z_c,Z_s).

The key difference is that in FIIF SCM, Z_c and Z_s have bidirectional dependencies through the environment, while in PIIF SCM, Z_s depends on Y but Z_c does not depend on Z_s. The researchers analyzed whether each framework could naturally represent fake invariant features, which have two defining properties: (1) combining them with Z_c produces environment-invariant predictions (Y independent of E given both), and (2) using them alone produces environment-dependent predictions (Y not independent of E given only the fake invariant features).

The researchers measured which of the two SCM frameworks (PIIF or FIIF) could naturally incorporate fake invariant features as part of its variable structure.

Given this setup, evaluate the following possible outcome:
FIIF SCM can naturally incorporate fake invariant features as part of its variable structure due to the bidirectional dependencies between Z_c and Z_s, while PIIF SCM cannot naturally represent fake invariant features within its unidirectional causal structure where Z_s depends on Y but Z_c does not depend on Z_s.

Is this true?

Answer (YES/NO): YES